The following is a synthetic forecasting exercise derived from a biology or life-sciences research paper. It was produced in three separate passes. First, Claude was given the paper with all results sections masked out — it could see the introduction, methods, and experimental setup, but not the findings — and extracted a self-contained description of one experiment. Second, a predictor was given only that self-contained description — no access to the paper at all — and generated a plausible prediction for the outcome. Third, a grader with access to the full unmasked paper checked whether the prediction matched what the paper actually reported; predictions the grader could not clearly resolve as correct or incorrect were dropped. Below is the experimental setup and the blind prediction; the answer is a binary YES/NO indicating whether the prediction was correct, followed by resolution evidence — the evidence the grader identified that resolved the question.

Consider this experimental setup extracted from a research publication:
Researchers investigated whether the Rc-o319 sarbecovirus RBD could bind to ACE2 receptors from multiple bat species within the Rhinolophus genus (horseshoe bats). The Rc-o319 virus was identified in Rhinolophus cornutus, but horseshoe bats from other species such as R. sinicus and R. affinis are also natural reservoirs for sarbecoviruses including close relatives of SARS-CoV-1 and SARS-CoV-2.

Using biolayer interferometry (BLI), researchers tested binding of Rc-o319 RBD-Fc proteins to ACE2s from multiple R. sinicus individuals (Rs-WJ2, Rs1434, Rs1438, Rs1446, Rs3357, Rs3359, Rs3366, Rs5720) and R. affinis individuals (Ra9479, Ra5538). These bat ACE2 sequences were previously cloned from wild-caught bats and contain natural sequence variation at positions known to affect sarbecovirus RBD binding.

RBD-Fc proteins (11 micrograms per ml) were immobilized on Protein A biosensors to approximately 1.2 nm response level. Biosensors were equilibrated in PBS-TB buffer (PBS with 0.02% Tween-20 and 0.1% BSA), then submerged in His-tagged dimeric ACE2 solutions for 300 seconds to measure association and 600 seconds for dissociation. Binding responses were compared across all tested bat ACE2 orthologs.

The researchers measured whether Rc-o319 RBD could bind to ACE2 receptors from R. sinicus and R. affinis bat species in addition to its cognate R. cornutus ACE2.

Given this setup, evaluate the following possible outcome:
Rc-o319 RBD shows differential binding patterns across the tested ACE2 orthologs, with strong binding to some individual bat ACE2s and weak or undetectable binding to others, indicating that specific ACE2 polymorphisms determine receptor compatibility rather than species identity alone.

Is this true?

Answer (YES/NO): NO